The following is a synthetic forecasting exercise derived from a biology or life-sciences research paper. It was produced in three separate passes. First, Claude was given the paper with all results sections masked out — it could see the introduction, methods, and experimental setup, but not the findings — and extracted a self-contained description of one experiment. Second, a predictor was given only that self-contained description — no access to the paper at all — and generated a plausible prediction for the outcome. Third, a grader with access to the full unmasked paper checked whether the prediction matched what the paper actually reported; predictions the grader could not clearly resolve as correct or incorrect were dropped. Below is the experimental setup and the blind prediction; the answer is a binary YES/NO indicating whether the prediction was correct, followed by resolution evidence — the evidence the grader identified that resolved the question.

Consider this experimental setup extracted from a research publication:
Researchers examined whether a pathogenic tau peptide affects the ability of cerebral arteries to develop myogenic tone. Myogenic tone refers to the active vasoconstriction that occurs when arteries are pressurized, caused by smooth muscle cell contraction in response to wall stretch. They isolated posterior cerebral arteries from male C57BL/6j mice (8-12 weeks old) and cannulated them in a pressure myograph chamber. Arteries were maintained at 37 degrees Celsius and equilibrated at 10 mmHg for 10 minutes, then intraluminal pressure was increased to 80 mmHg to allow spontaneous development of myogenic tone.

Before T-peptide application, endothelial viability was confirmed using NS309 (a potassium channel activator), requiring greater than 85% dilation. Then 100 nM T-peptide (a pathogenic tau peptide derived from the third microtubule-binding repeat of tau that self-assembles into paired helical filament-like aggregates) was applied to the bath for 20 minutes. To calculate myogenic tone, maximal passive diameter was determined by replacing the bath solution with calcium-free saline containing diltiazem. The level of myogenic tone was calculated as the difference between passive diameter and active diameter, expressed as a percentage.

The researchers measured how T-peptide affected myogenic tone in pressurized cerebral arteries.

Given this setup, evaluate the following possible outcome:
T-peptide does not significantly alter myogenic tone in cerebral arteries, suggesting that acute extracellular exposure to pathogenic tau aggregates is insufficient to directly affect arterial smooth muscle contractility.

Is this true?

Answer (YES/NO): NO